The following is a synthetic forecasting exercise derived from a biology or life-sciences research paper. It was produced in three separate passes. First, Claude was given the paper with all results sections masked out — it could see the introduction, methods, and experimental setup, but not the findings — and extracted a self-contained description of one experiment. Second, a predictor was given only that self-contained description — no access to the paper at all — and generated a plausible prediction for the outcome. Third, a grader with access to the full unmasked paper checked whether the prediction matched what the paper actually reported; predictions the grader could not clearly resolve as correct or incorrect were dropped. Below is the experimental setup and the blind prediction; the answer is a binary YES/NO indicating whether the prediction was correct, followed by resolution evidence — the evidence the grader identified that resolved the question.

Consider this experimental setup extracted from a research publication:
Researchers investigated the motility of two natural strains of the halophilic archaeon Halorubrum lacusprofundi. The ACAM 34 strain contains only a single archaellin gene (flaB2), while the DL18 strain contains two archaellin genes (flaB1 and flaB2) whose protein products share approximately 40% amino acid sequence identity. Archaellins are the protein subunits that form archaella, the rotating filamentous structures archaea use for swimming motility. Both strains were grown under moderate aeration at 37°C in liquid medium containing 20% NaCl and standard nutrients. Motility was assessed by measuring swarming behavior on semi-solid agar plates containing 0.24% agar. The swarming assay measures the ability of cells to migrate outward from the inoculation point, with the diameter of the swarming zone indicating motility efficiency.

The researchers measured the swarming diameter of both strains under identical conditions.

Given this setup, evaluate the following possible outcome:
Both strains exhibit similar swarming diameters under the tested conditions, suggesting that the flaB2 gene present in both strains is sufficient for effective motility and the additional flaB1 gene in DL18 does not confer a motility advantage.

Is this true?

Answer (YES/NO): NO